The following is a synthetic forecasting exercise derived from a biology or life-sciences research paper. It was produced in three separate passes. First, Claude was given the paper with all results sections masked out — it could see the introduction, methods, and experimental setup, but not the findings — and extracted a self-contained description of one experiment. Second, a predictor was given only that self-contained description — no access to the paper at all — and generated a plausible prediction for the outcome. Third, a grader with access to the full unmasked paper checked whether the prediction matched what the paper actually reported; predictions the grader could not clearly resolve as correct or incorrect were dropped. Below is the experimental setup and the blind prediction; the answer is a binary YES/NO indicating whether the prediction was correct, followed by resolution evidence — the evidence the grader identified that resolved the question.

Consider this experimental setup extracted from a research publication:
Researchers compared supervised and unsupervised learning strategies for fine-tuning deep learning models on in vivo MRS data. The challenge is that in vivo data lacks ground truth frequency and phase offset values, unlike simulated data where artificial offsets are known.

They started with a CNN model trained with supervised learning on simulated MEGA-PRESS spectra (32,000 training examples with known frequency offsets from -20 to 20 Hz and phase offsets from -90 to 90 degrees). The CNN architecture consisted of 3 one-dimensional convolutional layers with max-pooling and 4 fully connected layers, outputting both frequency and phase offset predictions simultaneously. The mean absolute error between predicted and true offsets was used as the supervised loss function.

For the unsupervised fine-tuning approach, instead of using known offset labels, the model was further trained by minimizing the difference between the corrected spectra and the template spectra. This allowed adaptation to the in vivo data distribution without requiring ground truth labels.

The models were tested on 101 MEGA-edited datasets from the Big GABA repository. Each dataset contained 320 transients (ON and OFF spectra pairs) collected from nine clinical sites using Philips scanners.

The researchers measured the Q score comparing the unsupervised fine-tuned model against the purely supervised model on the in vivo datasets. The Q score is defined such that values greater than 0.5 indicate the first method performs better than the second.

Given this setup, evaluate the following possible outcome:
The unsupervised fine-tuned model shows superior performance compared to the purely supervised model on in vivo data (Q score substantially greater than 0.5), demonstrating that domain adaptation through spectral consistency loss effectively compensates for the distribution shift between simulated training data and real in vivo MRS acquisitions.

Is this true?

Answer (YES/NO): YES